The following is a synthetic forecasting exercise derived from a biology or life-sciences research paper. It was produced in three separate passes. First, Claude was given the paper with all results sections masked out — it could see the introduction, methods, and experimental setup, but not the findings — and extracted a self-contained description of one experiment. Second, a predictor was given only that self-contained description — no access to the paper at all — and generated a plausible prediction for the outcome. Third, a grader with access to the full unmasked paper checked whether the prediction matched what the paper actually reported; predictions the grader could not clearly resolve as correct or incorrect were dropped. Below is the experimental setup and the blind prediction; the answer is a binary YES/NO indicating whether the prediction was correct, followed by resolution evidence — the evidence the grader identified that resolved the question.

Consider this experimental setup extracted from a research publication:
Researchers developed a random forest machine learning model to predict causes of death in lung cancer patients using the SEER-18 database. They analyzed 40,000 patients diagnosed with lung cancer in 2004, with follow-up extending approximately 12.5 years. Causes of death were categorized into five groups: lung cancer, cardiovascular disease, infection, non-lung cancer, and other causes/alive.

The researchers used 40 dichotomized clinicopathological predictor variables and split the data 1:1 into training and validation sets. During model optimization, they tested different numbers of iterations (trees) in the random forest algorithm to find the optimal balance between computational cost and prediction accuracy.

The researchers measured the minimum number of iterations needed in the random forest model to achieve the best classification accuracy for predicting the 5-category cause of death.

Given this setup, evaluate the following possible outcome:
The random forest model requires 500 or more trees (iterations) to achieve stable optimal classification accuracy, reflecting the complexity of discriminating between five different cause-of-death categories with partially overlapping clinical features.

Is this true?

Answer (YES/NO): NO